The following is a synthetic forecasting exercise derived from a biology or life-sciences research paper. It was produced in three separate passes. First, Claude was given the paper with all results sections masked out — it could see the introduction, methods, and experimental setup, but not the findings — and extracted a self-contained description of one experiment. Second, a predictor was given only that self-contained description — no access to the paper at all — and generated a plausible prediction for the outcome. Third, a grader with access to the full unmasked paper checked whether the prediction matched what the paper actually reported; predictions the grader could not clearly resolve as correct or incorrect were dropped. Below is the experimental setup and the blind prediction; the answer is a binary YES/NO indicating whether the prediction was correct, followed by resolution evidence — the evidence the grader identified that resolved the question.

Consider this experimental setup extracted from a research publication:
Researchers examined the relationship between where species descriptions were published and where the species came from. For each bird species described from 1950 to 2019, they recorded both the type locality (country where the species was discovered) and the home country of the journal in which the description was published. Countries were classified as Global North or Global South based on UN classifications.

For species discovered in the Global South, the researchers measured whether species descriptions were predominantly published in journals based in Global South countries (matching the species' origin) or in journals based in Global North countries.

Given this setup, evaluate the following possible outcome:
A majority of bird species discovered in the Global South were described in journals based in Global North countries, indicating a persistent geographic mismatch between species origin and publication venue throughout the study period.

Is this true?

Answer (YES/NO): YES